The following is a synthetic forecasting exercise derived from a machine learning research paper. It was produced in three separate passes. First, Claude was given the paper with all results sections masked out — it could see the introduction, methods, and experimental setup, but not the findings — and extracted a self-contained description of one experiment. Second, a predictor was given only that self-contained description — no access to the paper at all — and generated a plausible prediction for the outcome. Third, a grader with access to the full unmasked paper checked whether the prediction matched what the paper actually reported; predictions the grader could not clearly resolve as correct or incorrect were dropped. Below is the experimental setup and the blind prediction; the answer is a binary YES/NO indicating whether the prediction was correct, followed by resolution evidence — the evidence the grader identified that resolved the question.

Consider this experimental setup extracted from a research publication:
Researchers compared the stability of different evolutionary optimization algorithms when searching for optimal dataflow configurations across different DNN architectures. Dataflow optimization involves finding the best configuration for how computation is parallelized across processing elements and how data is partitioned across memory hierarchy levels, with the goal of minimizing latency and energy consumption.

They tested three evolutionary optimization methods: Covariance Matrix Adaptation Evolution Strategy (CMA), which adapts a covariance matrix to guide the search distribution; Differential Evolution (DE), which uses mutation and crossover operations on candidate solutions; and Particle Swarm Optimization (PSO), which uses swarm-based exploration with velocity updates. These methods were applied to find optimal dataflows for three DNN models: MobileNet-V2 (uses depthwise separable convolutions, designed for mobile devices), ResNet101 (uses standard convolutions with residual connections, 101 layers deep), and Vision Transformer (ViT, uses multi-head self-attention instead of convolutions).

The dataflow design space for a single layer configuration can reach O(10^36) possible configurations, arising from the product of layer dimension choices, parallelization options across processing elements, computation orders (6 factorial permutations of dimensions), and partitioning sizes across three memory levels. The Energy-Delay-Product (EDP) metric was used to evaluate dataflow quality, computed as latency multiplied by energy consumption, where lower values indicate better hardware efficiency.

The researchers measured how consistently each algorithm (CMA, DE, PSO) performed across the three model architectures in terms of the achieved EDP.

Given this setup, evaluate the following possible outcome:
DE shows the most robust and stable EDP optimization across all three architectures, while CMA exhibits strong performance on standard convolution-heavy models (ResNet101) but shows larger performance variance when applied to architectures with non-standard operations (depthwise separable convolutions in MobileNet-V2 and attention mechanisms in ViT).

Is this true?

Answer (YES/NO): NO